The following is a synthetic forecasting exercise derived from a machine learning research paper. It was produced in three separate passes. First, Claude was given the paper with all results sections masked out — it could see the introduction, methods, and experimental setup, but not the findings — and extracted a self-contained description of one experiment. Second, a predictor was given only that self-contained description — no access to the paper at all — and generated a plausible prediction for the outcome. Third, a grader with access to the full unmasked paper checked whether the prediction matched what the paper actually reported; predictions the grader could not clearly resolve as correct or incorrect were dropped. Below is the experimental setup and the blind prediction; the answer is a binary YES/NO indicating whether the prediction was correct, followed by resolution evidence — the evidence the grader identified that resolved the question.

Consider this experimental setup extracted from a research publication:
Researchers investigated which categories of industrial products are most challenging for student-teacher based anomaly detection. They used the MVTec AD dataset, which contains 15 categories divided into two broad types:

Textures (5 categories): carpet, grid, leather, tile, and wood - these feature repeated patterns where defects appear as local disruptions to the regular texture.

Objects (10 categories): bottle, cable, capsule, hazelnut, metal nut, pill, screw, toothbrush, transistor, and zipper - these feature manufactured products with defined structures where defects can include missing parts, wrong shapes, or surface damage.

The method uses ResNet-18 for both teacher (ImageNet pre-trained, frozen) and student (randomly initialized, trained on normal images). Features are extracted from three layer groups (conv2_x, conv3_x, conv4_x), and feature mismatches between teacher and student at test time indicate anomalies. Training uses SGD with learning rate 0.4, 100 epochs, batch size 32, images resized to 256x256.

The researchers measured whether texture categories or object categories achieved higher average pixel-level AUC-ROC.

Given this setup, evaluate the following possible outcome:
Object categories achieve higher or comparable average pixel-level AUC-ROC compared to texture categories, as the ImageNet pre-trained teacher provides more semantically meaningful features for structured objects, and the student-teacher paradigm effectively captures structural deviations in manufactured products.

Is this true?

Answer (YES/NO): NO